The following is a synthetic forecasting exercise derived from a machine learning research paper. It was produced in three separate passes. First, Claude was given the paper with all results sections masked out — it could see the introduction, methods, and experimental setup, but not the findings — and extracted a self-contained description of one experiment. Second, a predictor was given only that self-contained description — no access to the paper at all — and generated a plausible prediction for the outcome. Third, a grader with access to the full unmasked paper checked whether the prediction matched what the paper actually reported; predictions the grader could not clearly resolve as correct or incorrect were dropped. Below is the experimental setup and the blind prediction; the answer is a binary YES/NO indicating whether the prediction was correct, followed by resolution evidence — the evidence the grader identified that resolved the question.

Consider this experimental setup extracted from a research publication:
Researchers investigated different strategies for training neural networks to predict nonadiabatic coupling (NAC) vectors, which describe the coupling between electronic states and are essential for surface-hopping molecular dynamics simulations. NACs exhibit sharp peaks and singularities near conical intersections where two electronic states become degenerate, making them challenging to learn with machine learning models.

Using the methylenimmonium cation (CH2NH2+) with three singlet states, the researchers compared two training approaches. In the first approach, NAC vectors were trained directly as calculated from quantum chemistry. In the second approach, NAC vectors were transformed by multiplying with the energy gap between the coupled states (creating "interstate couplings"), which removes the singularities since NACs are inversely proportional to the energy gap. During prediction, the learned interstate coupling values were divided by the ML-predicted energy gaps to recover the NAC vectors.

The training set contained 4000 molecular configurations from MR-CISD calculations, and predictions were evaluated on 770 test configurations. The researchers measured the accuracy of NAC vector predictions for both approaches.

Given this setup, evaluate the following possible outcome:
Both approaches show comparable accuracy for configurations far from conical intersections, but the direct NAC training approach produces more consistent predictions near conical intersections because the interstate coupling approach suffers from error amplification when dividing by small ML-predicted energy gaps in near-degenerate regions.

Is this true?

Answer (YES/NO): NO